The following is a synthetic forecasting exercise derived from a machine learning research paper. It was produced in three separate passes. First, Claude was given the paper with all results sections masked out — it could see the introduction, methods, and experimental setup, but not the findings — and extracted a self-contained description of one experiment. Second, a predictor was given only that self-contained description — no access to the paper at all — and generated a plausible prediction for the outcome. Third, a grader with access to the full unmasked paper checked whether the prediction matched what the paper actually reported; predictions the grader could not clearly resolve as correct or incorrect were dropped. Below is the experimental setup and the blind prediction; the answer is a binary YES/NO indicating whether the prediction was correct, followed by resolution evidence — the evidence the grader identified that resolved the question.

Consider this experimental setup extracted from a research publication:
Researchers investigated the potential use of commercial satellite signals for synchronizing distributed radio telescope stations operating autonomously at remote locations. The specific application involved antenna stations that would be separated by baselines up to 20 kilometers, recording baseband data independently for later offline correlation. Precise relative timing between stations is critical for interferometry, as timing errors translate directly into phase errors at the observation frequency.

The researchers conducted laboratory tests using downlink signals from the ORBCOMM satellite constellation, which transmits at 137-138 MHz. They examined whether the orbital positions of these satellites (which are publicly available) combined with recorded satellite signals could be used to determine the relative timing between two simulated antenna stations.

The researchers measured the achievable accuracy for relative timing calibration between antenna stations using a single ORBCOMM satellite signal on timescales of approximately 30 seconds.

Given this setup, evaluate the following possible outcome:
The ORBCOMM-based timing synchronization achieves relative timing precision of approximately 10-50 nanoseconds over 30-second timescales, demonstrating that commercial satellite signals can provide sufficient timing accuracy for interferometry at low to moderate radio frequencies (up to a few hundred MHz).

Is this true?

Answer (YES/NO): NO